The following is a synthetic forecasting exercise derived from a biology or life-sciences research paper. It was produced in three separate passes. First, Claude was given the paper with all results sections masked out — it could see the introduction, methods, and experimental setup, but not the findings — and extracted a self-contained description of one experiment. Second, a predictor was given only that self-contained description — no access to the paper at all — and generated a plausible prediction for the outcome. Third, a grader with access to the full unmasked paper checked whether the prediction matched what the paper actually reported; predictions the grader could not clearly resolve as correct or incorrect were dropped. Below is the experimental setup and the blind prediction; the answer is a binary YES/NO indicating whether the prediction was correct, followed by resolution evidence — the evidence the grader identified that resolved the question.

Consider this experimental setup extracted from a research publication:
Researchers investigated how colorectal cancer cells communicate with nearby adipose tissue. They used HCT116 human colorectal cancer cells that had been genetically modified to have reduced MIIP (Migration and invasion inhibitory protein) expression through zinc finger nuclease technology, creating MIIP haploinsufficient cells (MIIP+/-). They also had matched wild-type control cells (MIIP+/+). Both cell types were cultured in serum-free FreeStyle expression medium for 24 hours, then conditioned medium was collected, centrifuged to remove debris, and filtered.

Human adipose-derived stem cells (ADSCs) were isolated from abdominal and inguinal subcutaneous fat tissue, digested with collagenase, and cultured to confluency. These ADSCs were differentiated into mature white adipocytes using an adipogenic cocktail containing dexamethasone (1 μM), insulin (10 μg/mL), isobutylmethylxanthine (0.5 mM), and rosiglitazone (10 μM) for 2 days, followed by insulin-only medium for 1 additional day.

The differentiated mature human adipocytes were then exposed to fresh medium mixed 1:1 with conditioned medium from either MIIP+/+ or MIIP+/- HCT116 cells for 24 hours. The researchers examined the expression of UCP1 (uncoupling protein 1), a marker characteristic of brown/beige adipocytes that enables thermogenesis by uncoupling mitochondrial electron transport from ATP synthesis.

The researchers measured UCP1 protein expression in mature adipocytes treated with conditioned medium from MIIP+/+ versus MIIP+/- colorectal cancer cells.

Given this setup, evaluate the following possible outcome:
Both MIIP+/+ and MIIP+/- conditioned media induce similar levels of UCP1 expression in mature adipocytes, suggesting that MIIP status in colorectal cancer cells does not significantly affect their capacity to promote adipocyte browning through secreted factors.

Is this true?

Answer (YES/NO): NO